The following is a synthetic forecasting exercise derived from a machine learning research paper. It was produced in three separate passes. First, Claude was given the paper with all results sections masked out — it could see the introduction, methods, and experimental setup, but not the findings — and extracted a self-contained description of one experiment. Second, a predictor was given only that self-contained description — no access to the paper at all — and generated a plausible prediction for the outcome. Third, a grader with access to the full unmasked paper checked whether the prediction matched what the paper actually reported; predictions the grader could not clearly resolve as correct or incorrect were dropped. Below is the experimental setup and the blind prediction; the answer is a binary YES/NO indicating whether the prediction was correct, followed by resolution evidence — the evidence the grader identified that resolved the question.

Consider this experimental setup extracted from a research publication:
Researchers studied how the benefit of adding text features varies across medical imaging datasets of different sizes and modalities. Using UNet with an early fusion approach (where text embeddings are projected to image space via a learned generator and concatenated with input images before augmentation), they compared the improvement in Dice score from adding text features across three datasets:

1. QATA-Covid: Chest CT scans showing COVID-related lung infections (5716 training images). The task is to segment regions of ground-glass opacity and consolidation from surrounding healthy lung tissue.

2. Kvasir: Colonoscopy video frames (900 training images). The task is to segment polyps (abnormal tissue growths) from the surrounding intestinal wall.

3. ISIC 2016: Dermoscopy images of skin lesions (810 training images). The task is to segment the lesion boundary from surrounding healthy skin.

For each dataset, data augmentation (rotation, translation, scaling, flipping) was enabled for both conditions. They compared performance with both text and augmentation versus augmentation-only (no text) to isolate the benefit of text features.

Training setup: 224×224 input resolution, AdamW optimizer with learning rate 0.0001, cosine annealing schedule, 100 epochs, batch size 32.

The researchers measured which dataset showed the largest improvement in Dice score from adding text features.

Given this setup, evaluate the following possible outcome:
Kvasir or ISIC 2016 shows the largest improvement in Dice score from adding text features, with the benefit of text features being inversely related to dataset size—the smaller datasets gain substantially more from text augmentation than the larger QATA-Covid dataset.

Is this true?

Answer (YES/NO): NO